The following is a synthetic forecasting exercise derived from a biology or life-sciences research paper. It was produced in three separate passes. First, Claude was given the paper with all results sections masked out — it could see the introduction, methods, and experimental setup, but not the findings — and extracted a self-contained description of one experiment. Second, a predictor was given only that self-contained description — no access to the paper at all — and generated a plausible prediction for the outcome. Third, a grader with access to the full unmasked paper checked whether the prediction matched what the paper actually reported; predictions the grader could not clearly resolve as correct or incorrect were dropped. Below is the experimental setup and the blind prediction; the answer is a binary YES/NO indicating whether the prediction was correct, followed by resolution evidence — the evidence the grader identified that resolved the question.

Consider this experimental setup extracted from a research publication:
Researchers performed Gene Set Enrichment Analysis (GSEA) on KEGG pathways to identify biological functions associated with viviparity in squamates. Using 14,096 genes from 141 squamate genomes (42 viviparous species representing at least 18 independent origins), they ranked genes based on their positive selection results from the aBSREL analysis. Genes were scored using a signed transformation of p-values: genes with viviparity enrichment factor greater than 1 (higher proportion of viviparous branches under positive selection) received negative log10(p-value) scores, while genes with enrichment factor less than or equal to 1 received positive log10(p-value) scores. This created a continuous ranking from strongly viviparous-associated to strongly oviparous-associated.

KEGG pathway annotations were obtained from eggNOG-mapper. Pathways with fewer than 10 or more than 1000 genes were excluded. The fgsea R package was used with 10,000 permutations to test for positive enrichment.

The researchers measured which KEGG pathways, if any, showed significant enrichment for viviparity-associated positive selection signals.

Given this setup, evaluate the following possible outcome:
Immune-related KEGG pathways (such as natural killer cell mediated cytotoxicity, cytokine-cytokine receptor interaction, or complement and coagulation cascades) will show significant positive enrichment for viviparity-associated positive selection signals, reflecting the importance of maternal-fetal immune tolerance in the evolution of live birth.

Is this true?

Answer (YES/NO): YES